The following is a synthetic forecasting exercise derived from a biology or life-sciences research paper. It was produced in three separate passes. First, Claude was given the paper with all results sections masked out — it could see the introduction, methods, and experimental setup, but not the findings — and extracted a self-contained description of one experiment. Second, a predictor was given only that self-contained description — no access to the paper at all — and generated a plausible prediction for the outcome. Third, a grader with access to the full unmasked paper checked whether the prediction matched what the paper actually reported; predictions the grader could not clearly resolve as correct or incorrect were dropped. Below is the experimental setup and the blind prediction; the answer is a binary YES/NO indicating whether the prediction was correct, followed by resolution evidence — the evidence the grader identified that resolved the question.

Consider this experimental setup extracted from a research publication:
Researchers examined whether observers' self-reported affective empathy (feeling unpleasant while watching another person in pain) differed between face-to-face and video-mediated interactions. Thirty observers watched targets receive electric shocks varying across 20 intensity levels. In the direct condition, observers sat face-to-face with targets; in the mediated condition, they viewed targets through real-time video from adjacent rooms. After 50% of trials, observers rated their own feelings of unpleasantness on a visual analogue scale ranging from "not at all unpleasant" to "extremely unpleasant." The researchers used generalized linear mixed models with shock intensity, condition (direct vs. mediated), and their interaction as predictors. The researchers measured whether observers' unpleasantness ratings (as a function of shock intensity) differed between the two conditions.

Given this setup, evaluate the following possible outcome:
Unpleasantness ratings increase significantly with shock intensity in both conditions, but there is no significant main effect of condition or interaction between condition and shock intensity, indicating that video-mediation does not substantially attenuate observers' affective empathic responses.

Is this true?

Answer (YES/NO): NO